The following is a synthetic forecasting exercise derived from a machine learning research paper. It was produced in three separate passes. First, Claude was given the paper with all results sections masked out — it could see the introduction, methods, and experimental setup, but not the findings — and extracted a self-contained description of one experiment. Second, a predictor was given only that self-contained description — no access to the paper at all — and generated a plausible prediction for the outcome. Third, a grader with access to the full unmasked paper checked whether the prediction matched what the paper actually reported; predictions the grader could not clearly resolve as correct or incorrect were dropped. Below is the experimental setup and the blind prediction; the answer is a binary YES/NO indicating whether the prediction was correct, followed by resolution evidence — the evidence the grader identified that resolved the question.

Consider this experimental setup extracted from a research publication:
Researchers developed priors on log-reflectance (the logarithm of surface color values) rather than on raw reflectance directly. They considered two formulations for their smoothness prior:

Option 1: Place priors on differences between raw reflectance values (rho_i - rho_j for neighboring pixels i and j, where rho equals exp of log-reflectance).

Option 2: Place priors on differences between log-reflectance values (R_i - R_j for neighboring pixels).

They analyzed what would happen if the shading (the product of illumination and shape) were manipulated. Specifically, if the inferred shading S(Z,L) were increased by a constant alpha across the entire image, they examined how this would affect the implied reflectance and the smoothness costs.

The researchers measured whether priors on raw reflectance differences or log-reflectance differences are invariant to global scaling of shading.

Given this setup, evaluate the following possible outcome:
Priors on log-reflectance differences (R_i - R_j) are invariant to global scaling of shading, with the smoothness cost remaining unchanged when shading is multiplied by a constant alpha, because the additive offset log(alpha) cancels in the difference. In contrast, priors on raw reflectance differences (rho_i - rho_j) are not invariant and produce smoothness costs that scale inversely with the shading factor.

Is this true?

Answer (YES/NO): YES